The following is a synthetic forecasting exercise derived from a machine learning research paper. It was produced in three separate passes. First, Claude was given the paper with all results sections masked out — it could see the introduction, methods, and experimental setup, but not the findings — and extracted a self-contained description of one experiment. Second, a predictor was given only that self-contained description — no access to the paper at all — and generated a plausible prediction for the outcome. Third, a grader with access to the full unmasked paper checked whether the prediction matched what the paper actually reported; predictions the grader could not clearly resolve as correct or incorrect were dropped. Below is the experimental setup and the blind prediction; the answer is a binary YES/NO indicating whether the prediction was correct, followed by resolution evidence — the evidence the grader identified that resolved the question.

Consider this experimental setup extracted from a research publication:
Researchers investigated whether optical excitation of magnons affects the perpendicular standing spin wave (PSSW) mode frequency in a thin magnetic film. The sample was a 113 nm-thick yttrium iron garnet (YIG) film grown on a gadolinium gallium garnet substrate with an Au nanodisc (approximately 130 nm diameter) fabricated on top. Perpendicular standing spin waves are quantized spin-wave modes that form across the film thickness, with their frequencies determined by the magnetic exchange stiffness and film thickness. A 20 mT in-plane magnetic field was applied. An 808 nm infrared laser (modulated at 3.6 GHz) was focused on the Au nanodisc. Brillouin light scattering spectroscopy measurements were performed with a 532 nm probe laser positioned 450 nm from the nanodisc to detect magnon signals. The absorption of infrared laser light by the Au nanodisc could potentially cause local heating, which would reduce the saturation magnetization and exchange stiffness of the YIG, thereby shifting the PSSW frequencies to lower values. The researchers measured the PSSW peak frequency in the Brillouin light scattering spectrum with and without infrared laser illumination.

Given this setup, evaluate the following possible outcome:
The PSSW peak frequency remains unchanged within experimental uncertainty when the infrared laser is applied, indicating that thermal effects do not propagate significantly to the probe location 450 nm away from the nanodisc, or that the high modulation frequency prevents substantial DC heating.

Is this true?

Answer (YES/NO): YES